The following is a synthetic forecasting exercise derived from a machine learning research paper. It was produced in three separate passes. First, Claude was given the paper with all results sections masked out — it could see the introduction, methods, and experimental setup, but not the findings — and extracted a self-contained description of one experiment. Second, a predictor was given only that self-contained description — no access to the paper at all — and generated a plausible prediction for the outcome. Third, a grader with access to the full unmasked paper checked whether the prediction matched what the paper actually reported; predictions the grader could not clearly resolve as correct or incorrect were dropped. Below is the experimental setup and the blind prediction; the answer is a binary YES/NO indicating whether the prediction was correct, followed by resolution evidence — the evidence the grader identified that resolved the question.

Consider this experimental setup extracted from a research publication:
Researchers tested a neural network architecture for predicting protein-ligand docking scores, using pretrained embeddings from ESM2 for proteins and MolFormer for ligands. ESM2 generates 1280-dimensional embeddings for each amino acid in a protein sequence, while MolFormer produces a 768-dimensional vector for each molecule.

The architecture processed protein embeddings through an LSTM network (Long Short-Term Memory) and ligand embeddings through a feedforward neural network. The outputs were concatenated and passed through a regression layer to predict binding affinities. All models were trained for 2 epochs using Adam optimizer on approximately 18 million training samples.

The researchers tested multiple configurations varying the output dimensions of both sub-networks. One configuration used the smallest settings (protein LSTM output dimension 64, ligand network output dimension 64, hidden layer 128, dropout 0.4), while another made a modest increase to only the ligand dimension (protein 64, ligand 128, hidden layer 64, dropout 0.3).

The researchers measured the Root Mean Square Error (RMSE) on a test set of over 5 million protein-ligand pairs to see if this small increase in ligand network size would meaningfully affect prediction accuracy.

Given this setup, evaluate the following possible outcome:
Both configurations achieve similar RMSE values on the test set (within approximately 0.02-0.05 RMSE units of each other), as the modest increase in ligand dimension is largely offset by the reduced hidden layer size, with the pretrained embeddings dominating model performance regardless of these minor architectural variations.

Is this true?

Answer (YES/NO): NO